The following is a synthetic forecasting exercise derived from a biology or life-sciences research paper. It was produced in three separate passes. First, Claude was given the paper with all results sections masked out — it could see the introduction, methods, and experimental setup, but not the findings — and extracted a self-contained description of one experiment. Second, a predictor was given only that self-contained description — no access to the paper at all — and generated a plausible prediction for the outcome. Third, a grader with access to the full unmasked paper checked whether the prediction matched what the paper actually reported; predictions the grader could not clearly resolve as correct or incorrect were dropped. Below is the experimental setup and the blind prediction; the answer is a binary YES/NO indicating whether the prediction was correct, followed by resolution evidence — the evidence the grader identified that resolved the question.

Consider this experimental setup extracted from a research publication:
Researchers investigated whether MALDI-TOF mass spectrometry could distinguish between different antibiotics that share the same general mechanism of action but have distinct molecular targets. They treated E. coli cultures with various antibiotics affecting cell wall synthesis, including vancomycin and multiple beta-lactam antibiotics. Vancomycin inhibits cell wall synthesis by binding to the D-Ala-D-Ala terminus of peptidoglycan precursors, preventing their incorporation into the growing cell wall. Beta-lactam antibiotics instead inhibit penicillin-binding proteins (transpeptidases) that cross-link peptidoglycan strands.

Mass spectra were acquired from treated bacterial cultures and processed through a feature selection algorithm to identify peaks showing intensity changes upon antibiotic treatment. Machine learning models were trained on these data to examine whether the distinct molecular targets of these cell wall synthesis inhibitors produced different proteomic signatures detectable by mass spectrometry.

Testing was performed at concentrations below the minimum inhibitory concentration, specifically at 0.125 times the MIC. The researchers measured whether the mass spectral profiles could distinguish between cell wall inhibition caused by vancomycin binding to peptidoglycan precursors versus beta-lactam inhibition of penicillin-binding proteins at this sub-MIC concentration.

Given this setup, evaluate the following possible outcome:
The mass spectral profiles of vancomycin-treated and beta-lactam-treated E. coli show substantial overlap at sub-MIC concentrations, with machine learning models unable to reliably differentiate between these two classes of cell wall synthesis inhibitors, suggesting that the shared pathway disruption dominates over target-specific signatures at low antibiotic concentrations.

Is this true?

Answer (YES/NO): NO